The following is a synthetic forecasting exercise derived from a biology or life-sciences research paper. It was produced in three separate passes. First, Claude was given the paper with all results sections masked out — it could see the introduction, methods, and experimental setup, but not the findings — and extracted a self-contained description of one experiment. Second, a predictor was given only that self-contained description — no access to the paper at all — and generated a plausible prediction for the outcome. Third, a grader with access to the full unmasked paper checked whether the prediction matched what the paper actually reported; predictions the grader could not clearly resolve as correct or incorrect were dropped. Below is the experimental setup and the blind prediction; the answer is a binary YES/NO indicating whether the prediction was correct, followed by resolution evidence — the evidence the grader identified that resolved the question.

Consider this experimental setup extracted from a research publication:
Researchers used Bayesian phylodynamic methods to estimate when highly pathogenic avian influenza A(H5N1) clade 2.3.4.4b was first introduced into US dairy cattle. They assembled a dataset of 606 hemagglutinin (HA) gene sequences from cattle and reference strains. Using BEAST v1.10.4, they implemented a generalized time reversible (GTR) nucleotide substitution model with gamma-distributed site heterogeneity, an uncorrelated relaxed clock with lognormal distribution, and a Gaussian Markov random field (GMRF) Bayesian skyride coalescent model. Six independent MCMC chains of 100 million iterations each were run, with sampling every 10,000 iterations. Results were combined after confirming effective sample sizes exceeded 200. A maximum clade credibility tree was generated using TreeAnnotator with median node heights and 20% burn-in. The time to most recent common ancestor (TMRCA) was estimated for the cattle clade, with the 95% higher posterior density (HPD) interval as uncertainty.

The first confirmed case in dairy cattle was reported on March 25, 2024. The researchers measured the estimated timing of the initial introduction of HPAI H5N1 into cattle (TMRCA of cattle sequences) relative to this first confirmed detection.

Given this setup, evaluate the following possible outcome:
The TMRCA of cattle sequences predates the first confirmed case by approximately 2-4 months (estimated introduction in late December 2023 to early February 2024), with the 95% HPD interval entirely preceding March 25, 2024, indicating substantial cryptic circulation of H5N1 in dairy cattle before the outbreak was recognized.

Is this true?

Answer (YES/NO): NO